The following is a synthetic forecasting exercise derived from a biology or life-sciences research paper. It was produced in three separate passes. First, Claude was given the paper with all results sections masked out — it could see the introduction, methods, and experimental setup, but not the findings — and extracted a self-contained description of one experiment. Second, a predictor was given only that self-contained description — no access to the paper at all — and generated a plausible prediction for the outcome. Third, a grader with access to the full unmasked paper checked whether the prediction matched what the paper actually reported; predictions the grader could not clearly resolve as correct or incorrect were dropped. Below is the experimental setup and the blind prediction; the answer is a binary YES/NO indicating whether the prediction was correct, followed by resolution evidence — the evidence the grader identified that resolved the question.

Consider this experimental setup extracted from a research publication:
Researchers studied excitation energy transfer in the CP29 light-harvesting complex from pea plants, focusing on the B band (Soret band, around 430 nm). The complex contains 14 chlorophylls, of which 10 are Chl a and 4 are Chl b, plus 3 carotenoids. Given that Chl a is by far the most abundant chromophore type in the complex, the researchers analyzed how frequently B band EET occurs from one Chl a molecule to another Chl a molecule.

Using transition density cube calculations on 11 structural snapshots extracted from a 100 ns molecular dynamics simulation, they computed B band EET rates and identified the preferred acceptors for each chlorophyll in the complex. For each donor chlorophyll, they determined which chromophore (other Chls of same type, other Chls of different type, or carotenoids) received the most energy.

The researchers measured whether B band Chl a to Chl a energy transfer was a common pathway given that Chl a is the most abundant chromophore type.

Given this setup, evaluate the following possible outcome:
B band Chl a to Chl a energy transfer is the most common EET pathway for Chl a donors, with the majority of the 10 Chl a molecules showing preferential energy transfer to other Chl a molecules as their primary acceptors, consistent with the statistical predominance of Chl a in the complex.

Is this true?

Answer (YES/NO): NO